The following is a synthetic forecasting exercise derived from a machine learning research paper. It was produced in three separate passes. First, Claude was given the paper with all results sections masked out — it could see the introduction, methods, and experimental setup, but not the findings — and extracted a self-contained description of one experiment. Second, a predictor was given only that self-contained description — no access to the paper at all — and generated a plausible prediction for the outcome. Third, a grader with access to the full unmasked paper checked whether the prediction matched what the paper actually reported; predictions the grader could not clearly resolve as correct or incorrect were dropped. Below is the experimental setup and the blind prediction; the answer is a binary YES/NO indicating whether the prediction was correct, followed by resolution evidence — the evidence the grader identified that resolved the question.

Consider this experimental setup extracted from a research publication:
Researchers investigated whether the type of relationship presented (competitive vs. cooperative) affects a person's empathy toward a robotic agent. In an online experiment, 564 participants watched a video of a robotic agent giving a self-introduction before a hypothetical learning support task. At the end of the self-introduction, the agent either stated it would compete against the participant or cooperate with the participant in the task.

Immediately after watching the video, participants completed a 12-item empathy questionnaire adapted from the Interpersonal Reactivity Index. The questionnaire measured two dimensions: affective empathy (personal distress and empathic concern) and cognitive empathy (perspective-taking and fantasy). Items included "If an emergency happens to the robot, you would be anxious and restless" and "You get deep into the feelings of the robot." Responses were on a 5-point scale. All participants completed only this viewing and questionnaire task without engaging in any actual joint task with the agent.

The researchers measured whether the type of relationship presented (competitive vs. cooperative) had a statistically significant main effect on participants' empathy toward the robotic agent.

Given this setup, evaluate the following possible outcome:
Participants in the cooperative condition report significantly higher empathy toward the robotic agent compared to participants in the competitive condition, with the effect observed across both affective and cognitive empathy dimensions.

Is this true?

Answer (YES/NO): NO